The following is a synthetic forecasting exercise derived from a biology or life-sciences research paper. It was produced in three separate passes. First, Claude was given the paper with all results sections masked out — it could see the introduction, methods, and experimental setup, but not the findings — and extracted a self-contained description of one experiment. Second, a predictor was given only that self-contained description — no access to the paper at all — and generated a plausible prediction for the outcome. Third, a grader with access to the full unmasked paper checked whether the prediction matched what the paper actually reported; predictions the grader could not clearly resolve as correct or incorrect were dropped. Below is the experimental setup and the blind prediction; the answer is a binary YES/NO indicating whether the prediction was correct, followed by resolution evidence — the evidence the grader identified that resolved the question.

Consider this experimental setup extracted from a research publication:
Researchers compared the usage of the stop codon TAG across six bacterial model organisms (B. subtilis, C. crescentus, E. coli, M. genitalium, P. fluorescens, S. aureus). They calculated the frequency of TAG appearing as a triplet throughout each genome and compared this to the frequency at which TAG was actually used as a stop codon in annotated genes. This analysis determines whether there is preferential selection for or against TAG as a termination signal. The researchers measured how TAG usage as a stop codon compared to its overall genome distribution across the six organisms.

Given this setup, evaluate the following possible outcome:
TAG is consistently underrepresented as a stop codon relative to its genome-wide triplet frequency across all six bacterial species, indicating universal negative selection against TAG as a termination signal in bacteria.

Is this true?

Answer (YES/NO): NO